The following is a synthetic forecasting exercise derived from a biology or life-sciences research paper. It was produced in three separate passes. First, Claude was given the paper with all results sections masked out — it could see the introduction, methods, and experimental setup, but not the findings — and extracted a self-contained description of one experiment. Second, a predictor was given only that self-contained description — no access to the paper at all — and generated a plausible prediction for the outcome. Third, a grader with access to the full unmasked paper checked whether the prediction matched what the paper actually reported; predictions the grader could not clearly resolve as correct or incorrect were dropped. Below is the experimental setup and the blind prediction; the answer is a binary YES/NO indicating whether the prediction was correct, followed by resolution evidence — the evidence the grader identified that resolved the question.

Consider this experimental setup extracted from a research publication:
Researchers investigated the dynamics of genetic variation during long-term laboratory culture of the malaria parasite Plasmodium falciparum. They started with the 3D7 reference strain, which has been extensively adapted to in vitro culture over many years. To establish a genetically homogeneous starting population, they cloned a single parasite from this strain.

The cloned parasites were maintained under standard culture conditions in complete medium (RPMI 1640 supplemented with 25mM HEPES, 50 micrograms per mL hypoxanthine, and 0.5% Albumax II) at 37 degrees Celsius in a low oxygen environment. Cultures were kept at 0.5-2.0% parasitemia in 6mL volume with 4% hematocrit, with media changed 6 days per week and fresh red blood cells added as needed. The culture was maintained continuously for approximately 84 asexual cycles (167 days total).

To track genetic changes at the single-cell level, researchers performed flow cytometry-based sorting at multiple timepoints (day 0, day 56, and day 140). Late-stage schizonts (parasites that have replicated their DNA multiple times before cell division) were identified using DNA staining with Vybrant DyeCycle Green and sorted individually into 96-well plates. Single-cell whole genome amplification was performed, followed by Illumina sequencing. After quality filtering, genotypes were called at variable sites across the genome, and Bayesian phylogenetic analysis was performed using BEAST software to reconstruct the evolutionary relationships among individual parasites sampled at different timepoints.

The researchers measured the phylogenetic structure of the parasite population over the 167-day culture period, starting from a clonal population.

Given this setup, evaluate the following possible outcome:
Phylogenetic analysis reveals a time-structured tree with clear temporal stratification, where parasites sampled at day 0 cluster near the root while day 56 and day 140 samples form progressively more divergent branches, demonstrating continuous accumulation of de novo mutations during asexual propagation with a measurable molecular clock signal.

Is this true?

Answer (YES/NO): NO